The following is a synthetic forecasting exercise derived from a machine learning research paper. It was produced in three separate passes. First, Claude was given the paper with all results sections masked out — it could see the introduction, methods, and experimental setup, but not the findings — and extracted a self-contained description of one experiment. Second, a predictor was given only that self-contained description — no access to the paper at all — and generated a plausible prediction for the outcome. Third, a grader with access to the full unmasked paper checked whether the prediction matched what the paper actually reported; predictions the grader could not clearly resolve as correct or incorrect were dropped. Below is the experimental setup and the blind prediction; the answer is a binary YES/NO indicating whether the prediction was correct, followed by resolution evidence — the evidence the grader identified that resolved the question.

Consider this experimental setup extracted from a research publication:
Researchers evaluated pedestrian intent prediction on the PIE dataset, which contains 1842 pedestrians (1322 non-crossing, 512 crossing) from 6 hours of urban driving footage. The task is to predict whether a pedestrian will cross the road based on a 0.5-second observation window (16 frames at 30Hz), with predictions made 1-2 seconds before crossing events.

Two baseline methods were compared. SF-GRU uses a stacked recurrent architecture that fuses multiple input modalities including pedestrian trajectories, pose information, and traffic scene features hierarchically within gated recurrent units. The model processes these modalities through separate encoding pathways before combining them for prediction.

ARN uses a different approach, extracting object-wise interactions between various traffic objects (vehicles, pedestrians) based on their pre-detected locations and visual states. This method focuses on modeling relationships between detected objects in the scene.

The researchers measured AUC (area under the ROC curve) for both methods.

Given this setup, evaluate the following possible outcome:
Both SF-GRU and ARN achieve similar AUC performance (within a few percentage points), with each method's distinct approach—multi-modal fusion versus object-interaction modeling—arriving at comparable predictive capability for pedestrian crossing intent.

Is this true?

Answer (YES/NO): NO